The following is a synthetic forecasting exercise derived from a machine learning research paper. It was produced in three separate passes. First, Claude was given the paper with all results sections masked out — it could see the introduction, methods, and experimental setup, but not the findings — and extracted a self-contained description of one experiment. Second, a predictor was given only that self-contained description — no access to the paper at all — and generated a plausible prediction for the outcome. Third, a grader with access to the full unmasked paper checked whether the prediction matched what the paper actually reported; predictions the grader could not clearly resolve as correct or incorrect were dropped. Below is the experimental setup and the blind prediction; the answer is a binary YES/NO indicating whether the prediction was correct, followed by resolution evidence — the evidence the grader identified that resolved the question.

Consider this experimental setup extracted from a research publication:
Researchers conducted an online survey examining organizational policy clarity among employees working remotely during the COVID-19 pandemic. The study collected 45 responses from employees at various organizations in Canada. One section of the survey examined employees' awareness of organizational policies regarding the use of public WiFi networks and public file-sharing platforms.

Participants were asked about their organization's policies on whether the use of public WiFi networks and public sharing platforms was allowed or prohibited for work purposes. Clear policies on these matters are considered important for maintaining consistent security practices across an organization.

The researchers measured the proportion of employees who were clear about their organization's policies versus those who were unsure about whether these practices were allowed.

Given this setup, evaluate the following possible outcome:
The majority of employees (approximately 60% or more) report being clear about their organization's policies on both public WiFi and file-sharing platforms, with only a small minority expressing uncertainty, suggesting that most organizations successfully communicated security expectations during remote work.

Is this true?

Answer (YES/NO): NO